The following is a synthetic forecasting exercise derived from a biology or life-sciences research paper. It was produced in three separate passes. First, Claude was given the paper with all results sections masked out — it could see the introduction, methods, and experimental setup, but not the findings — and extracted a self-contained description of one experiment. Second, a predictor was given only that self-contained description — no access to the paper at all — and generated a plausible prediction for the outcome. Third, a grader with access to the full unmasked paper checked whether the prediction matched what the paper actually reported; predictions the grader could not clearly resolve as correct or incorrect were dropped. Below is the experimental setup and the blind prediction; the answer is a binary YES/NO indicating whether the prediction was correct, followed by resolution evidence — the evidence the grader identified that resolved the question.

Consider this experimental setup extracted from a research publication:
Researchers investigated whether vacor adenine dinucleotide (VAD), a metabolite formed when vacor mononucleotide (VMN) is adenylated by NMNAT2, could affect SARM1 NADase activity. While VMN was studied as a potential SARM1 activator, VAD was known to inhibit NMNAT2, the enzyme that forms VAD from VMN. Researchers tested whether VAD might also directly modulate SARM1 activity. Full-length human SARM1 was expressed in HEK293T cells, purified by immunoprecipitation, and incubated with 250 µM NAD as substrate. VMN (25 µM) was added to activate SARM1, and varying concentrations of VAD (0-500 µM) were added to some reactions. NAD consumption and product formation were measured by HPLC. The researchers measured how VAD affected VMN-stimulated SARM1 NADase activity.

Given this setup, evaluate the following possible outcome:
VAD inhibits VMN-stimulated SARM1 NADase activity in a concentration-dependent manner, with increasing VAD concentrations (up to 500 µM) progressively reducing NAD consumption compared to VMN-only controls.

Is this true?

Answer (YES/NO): NO